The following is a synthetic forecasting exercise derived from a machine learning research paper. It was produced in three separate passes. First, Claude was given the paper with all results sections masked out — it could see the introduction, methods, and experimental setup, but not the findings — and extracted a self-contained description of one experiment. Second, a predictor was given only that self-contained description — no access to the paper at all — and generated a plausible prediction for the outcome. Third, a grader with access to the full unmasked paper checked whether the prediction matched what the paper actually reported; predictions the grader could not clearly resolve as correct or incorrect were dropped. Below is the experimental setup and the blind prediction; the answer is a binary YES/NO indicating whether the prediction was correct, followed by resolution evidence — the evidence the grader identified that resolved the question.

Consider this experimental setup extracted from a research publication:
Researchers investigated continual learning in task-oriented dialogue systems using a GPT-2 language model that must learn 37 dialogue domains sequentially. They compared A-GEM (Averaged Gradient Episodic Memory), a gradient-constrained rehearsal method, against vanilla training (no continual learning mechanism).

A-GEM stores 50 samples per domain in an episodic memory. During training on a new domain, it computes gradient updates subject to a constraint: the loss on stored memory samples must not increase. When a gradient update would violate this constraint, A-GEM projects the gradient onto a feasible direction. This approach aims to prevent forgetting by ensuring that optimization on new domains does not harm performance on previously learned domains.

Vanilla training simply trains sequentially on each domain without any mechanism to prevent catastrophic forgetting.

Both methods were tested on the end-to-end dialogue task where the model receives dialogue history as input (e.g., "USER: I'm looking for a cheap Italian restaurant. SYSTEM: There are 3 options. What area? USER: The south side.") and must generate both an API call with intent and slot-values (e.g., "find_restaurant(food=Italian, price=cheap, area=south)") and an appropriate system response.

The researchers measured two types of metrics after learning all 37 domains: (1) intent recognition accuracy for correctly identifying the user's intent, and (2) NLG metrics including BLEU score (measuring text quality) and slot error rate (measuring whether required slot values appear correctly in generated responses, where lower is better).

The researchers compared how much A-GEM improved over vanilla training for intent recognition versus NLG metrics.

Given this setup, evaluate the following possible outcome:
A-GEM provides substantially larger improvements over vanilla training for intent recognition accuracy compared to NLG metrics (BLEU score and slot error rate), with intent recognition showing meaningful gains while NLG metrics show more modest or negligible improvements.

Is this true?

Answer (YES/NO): NO